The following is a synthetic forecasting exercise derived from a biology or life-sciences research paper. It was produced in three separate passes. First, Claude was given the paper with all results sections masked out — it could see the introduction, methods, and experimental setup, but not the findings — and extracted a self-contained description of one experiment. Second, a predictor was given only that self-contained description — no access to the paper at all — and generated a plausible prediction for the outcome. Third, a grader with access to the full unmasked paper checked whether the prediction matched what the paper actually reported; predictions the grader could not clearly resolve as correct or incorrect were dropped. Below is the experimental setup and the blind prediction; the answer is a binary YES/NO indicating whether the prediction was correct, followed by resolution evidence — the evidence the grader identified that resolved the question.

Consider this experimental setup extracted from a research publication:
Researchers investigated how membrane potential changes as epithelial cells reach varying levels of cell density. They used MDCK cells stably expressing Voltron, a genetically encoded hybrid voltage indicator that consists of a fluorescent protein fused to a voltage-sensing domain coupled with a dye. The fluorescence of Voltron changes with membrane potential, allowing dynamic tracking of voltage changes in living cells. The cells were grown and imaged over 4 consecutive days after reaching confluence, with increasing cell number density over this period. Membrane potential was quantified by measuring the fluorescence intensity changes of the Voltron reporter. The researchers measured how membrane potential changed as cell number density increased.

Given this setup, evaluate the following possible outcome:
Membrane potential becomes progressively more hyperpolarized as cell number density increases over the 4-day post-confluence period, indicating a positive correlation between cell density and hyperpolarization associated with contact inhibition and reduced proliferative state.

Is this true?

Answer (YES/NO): YES